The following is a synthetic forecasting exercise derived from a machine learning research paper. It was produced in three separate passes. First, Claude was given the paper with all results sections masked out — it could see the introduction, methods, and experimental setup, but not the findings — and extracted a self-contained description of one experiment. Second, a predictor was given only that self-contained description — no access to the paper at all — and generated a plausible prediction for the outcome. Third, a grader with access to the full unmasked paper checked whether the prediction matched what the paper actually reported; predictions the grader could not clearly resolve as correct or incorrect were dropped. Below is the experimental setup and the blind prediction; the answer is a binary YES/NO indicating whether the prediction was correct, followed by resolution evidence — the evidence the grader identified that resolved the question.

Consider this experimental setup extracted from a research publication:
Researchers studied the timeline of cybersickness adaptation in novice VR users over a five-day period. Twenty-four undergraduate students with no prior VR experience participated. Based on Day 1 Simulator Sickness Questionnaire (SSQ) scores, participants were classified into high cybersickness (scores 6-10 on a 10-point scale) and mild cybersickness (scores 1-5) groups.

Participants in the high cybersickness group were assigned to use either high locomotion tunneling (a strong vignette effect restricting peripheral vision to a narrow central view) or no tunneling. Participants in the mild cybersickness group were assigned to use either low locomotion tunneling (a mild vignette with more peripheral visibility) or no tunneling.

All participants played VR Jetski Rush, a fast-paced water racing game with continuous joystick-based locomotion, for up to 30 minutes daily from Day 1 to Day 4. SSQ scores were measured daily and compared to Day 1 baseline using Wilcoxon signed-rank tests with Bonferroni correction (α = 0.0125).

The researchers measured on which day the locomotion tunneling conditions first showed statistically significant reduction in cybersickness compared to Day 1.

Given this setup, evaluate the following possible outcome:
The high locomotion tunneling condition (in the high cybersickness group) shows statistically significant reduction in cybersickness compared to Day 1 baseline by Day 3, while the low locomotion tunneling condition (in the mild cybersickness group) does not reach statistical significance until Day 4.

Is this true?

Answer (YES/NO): NO